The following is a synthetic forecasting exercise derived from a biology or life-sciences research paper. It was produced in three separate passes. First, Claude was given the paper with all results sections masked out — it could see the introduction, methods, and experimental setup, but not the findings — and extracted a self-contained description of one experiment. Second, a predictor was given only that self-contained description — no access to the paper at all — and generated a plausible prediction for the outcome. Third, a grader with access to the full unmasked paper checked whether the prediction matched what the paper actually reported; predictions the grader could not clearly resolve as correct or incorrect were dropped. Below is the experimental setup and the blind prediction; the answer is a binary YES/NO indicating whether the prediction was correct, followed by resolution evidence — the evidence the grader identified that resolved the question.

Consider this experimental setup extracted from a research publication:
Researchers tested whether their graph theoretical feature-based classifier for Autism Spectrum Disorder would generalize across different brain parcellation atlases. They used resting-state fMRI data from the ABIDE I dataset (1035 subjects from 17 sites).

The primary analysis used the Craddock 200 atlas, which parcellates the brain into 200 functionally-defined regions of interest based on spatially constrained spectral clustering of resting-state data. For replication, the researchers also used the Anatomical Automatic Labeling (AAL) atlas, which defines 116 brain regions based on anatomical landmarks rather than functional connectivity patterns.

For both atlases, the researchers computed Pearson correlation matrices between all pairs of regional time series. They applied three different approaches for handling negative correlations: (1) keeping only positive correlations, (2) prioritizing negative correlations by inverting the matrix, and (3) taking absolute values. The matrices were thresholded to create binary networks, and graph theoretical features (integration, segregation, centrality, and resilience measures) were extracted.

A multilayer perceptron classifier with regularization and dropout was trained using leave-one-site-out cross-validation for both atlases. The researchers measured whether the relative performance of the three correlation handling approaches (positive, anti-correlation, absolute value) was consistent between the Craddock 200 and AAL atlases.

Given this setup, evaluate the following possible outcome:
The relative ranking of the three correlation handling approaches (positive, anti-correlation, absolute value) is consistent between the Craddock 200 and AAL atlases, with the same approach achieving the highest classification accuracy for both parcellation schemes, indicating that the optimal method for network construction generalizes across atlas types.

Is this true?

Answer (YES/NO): YES